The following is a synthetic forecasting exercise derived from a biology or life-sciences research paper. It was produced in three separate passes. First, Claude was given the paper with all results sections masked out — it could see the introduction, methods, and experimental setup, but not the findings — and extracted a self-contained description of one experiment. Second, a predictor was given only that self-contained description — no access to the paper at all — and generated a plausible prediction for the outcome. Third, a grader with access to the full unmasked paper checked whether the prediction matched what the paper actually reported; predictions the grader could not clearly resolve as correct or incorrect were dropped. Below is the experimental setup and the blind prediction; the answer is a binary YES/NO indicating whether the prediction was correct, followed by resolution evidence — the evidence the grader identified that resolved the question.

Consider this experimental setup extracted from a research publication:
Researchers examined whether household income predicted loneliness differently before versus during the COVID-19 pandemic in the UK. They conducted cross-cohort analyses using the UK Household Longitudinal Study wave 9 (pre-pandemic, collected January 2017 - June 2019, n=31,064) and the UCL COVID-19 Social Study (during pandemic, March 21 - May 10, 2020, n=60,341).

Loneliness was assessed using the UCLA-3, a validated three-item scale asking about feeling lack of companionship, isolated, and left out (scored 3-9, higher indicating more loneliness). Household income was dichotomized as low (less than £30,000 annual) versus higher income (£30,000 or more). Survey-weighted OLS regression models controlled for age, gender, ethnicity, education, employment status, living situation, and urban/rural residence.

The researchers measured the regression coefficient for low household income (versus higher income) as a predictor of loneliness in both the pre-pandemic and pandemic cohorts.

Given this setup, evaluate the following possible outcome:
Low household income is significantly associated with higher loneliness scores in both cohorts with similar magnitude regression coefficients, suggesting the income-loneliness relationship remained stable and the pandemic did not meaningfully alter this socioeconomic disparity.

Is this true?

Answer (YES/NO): NO